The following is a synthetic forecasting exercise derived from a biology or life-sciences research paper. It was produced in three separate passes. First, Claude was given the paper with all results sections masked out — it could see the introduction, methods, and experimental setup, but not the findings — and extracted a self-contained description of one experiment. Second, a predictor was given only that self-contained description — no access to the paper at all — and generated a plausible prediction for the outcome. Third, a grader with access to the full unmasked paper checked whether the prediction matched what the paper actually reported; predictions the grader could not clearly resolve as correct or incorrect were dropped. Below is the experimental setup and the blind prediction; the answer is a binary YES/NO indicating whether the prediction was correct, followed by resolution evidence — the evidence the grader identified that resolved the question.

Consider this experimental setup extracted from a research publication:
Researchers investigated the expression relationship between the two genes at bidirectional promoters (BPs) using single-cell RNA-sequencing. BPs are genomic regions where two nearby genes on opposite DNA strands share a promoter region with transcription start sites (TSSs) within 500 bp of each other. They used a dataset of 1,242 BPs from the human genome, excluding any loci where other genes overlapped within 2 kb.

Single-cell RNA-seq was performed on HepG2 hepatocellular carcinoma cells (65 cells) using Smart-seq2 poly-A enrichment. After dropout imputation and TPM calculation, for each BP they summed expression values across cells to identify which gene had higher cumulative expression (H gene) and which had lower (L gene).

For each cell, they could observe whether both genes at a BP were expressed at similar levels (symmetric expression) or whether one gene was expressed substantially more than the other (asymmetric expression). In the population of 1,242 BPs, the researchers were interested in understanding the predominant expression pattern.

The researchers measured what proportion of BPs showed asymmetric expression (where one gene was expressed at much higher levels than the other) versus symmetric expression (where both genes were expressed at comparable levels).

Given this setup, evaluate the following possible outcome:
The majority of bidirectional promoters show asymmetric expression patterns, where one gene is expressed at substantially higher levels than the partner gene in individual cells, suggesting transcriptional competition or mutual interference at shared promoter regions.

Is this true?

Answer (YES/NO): YES